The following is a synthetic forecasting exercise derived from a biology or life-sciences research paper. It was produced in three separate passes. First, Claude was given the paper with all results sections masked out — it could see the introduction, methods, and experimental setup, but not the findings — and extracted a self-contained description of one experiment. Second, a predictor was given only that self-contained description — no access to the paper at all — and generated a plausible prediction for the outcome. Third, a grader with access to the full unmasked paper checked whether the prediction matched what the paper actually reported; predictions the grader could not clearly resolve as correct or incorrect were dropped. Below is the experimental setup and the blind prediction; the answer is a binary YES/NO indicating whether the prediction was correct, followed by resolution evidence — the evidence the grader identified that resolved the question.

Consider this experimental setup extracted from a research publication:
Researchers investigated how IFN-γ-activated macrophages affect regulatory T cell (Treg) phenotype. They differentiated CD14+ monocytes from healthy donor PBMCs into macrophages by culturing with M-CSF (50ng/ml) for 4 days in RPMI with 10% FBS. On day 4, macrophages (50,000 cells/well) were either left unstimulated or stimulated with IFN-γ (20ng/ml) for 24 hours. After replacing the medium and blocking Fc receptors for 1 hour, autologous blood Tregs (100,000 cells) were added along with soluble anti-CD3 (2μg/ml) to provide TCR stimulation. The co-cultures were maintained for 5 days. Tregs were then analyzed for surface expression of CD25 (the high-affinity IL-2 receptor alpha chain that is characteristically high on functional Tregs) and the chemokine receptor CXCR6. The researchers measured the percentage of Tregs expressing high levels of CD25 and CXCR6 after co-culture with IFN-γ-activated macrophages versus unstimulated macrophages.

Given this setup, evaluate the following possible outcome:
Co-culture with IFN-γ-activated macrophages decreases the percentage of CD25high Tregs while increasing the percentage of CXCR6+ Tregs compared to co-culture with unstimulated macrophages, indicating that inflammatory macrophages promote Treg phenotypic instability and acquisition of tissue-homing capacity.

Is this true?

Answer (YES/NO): NO